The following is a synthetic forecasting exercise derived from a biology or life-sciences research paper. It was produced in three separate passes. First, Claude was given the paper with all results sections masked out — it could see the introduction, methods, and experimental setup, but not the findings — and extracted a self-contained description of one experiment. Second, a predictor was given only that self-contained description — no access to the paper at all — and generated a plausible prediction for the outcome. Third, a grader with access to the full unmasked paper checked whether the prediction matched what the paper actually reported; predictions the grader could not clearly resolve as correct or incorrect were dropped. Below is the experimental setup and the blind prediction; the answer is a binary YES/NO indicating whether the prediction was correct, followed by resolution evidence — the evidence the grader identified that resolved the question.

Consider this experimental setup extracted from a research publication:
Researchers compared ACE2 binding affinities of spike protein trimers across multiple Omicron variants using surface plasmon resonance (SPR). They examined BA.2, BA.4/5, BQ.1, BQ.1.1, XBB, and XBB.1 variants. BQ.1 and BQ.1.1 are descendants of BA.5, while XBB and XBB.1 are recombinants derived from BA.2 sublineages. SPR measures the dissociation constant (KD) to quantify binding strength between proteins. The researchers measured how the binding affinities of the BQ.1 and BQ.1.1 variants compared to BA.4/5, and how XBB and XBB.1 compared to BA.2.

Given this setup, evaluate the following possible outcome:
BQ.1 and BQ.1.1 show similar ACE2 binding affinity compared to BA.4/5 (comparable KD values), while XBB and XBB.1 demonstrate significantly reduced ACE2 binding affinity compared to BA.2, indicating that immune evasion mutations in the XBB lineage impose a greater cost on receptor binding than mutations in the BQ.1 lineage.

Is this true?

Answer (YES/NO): NO